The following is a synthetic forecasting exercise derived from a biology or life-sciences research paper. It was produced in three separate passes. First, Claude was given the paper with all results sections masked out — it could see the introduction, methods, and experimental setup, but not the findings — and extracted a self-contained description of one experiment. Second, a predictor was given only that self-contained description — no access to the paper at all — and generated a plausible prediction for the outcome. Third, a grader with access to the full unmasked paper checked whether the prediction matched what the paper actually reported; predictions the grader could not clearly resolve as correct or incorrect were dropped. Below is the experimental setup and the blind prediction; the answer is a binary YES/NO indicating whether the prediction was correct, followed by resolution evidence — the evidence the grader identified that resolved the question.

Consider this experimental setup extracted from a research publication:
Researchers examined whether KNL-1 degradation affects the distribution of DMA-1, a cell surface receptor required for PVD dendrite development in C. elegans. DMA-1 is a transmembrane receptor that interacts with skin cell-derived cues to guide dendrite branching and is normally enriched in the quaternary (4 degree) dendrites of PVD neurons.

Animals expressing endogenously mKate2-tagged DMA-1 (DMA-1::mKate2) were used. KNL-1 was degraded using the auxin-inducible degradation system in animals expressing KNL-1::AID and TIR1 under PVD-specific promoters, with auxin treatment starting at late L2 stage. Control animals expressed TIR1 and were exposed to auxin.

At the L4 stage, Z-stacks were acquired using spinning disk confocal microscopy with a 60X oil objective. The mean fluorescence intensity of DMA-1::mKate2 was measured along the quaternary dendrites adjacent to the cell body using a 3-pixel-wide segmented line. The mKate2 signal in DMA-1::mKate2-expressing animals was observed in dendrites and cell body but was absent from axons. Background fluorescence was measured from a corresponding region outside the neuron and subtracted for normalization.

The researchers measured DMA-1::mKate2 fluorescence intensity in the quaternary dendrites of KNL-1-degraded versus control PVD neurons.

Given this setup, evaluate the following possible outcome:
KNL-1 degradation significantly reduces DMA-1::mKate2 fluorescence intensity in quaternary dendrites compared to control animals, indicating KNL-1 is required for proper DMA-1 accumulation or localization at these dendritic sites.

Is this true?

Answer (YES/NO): NO